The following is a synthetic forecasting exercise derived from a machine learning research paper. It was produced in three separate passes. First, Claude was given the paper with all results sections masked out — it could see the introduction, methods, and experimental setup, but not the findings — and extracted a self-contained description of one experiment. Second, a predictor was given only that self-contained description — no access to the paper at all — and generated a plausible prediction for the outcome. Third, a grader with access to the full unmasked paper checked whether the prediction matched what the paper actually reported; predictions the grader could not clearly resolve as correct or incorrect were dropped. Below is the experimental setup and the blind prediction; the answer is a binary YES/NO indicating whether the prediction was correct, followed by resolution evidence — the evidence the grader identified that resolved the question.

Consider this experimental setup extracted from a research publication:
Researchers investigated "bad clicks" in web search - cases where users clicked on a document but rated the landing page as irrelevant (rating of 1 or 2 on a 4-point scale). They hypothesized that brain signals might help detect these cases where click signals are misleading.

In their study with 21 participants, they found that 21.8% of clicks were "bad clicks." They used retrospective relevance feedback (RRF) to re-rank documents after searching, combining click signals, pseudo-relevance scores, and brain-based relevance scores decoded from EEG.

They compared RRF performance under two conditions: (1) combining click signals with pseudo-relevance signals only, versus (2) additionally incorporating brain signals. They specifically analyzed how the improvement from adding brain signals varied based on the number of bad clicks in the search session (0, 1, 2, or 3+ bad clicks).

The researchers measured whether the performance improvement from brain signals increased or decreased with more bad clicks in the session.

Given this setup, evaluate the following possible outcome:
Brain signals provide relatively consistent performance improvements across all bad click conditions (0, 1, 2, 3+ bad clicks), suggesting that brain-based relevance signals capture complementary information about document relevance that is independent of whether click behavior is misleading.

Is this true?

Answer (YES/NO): NO